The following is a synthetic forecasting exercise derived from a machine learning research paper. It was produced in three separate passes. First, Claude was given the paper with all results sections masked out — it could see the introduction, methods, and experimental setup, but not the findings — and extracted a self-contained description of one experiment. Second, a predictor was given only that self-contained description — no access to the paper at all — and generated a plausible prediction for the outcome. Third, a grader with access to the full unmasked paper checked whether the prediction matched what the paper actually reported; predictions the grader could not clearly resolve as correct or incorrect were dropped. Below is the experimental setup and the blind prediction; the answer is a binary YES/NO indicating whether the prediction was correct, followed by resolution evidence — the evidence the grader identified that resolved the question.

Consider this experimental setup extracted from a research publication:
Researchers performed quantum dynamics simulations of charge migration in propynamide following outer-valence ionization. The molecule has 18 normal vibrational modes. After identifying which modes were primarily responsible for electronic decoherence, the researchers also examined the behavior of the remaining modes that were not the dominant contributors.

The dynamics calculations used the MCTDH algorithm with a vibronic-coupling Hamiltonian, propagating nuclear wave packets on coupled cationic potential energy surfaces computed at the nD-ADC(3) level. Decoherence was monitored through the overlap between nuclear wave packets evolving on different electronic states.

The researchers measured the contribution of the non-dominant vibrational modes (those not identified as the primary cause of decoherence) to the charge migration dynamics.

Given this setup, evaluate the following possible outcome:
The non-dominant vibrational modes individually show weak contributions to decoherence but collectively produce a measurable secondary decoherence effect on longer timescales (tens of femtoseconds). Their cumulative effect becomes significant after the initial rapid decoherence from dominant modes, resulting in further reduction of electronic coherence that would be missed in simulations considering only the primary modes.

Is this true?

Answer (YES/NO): NO